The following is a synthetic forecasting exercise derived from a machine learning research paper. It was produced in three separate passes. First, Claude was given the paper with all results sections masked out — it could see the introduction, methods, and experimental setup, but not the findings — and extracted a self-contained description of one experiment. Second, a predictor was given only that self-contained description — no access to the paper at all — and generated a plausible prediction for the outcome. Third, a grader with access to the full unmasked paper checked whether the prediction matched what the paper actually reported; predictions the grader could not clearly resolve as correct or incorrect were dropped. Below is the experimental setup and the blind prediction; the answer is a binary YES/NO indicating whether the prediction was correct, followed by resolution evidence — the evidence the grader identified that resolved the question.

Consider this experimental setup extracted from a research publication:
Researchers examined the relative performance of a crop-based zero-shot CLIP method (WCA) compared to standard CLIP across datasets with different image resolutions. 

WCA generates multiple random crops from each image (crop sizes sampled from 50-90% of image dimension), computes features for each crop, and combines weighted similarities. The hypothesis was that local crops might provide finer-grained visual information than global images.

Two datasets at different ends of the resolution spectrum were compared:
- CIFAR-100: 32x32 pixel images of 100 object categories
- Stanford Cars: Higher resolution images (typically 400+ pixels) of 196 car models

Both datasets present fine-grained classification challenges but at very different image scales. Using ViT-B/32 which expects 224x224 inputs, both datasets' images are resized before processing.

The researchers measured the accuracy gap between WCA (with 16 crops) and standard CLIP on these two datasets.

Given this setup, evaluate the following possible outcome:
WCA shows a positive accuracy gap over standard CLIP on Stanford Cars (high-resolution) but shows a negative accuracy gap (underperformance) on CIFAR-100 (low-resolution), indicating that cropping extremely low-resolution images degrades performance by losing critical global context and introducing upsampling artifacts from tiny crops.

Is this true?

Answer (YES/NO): YES